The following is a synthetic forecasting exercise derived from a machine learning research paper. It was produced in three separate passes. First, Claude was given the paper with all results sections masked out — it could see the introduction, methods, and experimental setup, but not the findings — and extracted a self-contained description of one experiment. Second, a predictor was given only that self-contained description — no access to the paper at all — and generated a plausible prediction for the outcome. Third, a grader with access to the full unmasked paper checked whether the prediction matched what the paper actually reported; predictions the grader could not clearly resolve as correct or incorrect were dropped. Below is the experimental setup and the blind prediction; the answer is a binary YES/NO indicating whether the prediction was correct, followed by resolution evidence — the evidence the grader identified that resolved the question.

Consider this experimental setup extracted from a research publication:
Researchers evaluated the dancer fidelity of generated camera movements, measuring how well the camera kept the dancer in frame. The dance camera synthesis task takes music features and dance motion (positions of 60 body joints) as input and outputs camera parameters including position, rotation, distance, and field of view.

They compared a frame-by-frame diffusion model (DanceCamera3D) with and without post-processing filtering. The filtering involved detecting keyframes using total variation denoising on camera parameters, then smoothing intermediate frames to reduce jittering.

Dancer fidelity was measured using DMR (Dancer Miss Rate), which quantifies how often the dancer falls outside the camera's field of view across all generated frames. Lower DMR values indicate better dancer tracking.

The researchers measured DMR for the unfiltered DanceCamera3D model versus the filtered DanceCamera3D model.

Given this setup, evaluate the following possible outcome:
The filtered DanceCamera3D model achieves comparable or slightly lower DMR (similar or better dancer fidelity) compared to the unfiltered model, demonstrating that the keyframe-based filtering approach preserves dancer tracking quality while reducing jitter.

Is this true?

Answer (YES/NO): NO